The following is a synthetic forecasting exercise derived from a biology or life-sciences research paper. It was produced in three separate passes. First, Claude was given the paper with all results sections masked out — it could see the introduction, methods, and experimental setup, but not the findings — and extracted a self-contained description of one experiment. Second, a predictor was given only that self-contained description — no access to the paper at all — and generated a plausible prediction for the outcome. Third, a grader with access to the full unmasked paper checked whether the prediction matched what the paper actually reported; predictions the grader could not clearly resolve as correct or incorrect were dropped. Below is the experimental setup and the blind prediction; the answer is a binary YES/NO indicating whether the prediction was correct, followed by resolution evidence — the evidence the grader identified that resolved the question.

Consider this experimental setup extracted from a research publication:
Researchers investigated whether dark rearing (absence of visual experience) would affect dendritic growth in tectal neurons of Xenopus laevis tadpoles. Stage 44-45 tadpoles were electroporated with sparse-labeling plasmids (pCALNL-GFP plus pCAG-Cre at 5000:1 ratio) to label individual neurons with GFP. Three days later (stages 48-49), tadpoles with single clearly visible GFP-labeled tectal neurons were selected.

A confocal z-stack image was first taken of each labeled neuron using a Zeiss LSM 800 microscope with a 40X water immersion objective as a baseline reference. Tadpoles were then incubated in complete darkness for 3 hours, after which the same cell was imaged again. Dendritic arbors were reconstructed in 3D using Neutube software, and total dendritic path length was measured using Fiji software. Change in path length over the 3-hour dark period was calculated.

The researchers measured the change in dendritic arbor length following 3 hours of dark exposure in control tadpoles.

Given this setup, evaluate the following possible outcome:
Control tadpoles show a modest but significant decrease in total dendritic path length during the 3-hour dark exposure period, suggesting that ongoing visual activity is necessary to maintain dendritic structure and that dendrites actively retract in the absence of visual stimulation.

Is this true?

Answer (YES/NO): NO